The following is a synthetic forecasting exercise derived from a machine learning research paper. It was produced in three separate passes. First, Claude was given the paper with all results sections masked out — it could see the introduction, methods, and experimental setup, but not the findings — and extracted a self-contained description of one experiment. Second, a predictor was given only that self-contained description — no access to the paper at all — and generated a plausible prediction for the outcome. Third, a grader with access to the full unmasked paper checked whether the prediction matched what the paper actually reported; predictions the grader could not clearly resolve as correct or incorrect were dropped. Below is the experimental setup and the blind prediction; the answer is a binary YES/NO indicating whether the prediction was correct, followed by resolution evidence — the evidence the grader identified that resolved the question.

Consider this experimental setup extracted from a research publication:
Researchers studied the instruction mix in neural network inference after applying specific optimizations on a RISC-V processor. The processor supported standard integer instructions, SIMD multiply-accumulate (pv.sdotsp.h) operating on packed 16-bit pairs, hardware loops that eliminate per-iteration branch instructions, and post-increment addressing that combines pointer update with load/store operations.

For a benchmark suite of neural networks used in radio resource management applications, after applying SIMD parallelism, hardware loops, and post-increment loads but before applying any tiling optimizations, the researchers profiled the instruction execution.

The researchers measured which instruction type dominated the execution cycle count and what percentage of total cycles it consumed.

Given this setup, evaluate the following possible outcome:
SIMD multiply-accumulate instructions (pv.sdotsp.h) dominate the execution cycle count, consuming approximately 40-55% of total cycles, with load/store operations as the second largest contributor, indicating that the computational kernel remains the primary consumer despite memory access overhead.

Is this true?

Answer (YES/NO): NO